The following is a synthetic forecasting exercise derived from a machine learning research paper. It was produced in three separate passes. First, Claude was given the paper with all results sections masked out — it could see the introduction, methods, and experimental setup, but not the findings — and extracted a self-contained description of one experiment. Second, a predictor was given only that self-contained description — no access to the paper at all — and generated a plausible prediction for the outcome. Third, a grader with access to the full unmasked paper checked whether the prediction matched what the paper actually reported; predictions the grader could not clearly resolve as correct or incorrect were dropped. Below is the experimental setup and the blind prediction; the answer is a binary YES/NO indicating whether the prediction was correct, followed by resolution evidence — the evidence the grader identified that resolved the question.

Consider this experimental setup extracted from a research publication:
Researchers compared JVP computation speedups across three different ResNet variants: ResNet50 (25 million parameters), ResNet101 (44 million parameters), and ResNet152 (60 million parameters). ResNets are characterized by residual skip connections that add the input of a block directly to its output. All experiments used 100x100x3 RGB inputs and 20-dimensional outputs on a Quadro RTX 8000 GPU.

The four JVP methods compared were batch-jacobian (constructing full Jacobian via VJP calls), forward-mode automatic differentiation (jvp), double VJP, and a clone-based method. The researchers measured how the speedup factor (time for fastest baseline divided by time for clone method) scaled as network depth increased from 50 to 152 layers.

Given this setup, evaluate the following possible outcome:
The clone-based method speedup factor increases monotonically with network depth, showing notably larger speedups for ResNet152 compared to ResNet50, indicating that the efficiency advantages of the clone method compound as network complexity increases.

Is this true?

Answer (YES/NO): NO